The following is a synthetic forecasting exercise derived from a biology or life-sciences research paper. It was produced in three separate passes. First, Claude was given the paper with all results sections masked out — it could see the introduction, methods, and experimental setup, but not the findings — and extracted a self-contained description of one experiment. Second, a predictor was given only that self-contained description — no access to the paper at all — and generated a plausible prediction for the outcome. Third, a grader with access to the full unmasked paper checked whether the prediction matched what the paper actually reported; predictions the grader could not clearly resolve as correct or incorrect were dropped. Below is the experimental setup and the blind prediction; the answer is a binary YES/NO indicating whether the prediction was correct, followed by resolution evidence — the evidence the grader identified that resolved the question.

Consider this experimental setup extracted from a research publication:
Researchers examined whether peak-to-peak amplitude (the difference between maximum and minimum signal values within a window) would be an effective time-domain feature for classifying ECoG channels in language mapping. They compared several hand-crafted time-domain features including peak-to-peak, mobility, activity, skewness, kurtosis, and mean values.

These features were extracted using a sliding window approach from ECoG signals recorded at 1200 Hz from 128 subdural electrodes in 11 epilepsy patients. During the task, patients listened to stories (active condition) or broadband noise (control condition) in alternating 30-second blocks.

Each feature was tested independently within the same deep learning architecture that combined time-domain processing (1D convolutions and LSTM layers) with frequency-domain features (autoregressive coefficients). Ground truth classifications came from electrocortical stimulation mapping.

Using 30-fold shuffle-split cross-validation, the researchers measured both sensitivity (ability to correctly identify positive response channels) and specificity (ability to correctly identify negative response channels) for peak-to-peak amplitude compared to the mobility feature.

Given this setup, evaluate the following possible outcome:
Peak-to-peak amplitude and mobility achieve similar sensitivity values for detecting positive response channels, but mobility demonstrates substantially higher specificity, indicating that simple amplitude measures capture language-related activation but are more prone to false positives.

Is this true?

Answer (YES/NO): NO